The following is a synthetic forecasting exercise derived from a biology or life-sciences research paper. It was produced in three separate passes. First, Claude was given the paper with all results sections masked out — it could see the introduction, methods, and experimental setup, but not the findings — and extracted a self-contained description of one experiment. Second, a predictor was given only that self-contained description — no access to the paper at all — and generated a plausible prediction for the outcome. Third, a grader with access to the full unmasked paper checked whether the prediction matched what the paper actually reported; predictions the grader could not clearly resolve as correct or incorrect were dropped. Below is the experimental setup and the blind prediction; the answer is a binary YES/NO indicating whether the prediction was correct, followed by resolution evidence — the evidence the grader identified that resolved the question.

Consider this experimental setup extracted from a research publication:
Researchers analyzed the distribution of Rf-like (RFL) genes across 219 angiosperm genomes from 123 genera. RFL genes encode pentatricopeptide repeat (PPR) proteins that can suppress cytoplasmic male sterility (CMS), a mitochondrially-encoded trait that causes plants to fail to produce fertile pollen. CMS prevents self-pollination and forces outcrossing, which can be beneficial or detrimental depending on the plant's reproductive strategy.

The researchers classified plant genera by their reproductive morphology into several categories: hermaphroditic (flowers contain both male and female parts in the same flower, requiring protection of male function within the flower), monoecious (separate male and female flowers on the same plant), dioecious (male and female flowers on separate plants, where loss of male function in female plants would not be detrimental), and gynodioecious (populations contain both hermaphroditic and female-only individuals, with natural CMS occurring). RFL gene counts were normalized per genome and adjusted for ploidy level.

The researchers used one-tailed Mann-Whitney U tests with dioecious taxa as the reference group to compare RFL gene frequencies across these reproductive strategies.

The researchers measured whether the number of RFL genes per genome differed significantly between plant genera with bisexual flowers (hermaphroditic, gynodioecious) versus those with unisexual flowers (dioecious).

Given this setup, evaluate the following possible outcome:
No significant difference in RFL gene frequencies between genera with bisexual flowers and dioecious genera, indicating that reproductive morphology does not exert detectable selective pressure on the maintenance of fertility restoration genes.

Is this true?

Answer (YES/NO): NO